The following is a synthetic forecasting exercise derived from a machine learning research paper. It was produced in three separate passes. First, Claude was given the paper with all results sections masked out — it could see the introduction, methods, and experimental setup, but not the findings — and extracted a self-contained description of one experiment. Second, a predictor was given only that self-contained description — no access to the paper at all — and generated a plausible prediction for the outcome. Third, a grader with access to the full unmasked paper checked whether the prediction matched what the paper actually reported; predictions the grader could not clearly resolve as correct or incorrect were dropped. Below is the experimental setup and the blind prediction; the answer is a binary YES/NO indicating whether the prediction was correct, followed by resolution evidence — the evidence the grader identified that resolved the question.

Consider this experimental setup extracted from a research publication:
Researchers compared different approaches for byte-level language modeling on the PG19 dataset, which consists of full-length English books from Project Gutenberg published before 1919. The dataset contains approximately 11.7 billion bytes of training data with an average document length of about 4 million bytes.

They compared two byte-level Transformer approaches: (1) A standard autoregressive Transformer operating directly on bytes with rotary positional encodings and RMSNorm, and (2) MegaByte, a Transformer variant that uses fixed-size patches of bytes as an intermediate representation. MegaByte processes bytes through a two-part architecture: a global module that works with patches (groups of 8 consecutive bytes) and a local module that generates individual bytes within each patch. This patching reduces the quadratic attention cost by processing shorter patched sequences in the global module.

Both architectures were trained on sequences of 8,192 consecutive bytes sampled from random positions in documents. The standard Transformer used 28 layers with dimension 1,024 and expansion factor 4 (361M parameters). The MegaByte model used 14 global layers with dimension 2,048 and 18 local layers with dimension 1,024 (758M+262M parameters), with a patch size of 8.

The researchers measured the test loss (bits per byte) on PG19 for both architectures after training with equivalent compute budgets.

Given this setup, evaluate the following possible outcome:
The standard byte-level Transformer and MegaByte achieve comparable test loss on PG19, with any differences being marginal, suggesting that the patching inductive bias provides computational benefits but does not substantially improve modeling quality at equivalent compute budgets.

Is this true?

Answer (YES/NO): YES